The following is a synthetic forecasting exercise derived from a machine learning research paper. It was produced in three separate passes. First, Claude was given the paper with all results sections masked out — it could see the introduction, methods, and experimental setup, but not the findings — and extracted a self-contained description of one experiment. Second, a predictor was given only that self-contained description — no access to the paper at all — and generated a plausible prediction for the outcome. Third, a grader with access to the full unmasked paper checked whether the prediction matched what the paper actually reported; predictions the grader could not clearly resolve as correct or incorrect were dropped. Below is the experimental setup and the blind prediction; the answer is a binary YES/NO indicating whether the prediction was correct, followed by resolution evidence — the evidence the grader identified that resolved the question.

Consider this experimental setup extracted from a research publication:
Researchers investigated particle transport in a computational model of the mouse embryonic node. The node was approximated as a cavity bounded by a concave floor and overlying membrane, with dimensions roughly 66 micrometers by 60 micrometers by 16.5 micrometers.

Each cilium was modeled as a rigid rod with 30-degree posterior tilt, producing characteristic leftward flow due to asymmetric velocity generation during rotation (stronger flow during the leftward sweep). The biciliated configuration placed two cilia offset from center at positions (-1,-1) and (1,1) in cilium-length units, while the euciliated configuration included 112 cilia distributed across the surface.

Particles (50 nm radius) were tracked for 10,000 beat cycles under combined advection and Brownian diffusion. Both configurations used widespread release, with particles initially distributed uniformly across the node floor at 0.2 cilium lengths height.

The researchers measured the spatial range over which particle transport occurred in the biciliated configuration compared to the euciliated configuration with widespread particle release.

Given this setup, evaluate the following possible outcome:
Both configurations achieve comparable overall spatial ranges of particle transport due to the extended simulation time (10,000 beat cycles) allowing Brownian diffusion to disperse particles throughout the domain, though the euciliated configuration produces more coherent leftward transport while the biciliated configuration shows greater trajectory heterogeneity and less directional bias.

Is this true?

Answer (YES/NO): NO